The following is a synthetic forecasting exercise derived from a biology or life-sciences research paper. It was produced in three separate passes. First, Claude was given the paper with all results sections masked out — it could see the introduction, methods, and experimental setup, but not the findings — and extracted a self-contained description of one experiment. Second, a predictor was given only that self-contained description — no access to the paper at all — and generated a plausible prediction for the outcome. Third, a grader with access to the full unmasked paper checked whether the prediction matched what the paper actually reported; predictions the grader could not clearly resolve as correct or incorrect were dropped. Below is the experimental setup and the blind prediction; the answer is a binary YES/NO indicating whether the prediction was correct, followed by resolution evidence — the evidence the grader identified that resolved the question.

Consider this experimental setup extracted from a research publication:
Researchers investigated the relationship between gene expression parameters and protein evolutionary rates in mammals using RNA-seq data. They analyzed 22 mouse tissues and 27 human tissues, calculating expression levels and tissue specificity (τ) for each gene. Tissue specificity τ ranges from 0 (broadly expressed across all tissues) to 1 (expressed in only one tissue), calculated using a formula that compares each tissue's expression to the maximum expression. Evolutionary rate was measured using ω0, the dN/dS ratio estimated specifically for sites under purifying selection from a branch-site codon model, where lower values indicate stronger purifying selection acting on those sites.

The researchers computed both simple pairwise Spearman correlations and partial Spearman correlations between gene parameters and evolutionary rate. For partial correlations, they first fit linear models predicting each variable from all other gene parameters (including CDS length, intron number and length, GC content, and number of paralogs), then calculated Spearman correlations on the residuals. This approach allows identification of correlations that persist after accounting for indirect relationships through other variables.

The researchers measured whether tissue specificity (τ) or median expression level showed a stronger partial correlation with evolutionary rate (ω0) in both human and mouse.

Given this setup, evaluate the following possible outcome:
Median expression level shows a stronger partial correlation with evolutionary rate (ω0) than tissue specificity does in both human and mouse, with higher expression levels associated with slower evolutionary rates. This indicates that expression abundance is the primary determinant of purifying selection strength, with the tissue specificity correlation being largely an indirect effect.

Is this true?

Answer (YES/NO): NO